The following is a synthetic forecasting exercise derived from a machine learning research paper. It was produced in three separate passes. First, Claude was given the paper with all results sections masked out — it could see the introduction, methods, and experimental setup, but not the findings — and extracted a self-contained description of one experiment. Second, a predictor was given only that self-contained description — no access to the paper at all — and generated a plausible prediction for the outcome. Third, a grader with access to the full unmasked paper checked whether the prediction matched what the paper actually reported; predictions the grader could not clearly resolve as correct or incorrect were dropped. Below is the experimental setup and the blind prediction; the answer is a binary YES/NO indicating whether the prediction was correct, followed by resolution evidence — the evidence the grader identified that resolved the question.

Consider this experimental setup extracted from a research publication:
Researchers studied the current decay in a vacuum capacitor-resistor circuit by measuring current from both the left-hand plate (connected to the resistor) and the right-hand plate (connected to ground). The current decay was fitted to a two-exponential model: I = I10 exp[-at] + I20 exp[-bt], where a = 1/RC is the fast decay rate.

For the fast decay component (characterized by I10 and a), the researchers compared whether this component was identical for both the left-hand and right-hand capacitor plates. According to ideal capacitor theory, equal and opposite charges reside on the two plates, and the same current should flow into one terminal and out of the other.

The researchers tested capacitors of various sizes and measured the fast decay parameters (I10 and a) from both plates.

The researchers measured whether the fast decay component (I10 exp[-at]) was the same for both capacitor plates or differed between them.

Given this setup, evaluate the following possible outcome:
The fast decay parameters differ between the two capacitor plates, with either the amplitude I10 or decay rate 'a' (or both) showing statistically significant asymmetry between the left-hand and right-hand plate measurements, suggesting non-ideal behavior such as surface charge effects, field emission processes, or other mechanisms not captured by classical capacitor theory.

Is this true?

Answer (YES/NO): NO